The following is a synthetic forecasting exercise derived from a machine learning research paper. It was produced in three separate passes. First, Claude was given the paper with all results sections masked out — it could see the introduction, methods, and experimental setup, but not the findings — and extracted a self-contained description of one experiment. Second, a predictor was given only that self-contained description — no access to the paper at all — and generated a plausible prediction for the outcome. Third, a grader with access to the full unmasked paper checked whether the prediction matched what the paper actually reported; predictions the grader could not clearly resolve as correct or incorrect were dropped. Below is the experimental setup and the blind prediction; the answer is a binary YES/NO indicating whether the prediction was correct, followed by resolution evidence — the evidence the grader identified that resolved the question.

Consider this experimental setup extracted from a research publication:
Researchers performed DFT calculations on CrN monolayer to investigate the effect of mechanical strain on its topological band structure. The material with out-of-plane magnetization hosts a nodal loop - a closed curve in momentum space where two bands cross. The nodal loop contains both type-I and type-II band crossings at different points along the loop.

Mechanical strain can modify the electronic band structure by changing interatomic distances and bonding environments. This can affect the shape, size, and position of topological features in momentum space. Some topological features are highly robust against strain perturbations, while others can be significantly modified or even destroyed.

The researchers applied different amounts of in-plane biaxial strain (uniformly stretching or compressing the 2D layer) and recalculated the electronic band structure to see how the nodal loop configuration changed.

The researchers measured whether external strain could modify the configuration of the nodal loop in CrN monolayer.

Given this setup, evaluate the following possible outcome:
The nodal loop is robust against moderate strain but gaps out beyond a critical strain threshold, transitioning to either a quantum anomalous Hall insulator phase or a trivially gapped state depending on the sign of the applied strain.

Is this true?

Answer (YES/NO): NO